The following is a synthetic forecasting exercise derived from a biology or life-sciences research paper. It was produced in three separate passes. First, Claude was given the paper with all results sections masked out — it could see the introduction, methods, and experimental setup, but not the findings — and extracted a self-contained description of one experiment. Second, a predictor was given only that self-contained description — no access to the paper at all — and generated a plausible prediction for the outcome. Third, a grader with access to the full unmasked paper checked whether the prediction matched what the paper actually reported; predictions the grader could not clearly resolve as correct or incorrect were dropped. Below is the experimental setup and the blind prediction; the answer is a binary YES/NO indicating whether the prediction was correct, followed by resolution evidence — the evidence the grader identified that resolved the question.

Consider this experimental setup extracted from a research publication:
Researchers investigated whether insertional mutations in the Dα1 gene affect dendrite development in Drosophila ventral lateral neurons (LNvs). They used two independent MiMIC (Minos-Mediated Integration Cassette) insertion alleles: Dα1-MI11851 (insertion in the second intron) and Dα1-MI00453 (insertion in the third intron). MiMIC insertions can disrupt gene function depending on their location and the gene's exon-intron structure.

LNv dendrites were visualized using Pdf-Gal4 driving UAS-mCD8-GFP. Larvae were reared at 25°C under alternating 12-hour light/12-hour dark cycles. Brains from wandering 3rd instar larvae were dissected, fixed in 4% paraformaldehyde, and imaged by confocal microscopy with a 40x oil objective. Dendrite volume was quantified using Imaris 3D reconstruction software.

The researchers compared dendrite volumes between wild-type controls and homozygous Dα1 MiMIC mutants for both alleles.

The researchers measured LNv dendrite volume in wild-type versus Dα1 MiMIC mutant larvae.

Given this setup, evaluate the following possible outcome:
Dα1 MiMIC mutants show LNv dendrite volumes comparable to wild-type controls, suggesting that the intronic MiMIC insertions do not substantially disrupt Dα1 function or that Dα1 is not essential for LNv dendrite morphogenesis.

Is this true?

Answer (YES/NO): YES